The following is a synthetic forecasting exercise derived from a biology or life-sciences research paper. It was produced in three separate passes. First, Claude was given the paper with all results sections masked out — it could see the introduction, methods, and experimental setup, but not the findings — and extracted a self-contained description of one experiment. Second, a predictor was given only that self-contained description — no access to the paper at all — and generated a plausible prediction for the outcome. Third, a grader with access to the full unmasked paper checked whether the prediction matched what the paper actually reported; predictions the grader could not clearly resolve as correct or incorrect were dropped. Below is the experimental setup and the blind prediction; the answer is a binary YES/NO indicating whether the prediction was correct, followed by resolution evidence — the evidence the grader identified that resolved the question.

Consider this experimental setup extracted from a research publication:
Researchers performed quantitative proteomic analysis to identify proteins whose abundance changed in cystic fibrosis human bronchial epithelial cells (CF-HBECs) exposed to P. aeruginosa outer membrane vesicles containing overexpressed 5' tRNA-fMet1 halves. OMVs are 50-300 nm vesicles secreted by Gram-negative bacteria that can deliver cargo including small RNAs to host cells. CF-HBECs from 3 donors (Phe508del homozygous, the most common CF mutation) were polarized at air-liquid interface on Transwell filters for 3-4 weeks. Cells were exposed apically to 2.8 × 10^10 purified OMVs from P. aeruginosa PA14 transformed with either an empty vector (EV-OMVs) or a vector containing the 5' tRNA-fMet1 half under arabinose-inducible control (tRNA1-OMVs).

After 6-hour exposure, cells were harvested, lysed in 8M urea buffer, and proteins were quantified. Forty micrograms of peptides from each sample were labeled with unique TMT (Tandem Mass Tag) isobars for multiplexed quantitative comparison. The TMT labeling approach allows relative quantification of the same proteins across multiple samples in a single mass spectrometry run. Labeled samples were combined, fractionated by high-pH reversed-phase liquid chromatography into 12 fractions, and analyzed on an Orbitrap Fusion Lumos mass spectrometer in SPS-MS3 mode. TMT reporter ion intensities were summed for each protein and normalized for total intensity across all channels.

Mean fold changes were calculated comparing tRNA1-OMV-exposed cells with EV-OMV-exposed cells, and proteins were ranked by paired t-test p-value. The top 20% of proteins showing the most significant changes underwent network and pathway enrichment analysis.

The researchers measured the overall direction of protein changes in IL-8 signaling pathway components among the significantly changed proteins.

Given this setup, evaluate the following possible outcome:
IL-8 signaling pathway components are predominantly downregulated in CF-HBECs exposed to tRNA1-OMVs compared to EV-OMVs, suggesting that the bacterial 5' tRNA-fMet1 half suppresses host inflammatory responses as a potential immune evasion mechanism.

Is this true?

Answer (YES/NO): YES